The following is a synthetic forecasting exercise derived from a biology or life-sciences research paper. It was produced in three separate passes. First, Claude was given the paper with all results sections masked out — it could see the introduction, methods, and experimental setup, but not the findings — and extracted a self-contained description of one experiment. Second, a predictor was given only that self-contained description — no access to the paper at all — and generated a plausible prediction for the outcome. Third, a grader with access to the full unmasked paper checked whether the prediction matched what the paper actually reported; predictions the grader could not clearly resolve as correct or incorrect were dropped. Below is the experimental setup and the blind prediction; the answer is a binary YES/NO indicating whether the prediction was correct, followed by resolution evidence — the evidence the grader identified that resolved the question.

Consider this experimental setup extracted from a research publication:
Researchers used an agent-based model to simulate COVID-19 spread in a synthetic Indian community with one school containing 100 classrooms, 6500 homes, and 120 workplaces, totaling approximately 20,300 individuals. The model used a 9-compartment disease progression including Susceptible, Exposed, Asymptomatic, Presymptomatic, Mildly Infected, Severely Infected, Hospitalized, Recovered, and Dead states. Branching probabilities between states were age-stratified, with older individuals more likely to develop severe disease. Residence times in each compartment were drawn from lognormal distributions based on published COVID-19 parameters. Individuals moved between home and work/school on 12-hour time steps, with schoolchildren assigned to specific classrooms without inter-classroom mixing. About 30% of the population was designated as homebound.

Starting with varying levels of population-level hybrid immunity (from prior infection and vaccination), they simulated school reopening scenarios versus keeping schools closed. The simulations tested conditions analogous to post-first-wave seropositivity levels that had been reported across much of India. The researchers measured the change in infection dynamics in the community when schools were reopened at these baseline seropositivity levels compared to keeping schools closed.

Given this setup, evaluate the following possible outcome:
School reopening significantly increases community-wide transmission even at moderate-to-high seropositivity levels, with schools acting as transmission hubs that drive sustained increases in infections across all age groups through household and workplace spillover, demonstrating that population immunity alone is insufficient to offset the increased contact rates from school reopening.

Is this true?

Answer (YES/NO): NO